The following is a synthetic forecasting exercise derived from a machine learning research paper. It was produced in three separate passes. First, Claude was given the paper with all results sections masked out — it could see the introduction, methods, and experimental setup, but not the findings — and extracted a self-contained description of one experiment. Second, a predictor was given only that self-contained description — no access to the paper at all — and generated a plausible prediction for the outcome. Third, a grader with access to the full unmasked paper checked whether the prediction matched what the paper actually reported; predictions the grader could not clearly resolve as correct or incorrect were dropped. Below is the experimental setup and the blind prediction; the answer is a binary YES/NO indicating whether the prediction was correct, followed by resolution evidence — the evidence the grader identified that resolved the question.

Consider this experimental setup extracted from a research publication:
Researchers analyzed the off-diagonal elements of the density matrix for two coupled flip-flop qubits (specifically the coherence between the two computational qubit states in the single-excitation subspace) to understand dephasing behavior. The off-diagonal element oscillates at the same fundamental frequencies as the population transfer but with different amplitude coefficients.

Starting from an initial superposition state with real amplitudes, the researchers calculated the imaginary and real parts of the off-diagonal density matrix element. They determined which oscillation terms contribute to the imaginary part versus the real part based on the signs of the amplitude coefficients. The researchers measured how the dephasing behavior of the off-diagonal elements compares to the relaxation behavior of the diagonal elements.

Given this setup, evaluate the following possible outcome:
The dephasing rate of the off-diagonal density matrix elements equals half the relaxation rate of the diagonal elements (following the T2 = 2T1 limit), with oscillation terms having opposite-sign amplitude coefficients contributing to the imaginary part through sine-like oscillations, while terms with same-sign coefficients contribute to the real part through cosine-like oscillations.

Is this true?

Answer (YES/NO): NO